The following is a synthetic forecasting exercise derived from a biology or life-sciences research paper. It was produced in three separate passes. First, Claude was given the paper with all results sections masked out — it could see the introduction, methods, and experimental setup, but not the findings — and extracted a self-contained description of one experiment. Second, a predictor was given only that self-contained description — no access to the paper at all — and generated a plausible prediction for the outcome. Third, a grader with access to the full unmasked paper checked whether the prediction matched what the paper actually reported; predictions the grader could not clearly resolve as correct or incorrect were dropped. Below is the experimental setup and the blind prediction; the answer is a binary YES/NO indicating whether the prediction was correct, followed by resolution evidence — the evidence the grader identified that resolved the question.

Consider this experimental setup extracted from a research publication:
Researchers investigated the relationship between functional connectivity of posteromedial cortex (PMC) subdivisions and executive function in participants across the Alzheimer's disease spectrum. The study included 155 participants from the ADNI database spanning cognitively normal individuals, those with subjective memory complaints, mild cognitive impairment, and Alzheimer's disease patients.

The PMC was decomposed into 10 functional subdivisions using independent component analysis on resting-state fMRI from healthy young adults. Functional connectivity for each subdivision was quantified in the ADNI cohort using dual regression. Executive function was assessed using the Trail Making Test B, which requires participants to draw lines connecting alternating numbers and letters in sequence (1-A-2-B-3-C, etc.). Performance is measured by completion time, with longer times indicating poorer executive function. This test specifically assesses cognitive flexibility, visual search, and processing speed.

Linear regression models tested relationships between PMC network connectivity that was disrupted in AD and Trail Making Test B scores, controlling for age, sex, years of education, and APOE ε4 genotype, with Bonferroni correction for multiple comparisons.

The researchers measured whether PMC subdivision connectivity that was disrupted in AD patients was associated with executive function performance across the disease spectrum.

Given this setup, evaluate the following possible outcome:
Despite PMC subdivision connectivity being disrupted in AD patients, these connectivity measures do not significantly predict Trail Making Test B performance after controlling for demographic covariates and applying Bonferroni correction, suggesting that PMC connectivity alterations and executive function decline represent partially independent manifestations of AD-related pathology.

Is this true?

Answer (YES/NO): NO